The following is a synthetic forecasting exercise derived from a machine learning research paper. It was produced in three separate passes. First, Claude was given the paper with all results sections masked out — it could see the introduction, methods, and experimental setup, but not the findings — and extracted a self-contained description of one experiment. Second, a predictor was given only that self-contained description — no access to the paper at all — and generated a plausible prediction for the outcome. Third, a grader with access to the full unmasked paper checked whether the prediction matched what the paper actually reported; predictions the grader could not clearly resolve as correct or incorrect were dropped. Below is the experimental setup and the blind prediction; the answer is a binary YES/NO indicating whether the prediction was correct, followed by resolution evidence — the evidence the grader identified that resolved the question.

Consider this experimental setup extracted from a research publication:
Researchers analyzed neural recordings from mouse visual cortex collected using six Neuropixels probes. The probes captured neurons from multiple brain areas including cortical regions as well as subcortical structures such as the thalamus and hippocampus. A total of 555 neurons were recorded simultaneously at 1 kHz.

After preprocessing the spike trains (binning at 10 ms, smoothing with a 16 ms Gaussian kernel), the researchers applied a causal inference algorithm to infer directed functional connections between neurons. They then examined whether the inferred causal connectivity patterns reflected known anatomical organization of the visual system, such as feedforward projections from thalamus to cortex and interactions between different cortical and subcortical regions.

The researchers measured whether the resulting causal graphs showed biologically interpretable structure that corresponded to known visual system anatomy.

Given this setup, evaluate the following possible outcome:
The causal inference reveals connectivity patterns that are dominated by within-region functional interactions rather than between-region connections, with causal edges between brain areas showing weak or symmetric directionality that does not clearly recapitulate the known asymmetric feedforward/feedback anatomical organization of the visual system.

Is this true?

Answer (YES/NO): NO